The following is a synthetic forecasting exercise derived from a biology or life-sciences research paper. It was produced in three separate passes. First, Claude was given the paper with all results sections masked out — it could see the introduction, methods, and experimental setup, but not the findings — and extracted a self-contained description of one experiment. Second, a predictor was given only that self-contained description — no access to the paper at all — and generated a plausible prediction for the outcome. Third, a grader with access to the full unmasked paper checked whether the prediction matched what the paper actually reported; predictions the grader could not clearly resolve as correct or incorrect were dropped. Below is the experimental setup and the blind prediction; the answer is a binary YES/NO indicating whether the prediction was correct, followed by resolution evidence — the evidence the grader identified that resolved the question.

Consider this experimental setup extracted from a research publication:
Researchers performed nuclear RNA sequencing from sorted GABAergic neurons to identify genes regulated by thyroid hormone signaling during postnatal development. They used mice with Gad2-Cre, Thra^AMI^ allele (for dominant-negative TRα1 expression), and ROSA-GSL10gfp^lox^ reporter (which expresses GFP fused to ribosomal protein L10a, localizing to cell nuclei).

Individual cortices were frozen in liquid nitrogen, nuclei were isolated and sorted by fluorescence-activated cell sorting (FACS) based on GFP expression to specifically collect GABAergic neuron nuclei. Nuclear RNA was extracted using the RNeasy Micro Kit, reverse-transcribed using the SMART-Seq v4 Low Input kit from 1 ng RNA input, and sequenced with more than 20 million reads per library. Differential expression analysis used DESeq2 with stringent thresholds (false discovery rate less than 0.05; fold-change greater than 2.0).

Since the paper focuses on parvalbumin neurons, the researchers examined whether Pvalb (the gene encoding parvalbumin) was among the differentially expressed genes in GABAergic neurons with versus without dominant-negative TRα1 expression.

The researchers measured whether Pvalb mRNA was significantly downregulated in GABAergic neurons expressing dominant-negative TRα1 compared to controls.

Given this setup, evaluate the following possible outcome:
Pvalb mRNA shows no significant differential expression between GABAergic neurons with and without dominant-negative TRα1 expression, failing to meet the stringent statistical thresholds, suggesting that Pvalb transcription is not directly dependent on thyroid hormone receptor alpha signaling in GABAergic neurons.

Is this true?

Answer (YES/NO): NO